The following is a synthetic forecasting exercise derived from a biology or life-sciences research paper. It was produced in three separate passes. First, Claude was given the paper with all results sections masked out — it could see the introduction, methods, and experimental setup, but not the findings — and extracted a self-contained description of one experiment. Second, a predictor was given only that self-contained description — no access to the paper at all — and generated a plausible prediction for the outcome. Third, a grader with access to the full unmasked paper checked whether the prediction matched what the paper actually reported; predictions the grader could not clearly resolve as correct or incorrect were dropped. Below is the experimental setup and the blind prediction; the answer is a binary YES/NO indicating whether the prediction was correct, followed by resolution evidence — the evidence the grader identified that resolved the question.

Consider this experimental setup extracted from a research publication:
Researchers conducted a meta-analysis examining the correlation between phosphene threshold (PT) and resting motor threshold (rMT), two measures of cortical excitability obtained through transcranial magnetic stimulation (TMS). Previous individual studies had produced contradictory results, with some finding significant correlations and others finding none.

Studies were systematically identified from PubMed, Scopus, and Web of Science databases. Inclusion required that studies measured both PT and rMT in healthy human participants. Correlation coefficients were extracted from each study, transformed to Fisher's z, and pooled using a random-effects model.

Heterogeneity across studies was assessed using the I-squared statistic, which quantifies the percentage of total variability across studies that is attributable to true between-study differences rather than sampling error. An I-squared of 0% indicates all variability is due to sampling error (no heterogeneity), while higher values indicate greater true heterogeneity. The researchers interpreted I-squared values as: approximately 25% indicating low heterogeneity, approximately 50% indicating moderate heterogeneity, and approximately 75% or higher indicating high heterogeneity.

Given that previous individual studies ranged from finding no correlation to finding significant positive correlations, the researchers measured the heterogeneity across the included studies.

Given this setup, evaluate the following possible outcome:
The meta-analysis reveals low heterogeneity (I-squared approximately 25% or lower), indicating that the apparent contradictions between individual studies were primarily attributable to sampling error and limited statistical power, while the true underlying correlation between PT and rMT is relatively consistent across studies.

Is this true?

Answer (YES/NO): YES